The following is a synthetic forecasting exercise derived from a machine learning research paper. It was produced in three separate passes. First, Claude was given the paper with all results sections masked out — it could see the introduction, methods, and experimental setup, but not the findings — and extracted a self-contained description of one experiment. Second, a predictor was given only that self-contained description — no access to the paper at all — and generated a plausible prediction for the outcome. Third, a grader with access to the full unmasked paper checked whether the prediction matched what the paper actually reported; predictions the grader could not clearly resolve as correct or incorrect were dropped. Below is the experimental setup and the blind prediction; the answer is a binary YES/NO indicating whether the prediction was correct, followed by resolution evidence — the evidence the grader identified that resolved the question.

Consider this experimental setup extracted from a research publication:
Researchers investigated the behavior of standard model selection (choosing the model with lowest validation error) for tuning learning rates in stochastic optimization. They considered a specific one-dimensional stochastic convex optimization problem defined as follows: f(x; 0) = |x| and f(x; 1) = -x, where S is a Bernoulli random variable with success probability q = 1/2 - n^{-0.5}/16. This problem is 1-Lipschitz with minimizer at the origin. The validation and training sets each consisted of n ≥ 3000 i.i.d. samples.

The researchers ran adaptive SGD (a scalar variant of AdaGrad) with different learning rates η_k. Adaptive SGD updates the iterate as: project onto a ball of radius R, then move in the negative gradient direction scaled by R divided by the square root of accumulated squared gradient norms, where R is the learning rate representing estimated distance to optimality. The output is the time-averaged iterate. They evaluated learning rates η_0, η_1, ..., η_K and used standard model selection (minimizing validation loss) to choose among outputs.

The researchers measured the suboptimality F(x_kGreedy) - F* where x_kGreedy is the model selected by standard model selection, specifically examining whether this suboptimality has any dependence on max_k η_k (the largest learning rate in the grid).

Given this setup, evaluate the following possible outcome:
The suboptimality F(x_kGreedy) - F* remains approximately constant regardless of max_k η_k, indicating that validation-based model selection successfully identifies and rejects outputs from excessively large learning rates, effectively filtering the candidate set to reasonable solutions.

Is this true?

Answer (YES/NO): NO